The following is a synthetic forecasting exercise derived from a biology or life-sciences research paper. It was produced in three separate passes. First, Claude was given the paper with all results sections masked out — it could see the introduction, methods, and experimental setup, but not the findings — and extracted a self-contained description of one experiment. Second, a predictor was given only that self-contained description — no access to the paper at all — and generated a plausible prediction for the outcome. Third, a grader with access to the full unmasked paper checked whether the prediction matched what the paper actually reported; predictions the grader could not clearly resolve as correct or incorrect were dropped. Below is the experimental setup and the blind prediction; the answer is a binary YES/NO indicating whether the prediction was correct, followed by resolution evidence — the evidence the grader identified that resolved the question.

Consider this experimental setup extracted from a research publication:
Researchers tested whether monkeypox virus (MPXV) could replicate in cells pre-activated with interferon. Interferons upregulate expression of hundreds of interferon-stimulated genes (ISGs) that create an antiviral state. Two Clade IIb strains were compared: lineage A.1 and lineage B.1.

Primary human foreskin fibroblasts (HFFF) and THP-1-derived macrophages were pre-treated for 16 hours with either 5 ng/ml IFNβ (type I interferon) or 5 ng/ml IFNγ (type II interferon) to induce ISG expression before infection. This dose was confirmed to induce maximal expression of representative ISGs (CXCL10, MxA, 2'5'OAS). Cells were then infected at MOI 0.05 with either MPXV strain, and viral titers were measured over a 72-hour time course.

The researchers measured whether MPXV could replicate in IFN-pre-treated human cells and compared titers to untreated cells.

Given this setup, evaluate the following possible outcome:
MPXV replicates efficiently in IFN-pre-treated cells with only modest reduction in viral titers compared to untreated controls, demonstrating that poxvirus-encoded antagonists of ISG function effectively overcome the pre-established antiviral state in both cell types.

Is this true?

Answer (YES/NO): YES